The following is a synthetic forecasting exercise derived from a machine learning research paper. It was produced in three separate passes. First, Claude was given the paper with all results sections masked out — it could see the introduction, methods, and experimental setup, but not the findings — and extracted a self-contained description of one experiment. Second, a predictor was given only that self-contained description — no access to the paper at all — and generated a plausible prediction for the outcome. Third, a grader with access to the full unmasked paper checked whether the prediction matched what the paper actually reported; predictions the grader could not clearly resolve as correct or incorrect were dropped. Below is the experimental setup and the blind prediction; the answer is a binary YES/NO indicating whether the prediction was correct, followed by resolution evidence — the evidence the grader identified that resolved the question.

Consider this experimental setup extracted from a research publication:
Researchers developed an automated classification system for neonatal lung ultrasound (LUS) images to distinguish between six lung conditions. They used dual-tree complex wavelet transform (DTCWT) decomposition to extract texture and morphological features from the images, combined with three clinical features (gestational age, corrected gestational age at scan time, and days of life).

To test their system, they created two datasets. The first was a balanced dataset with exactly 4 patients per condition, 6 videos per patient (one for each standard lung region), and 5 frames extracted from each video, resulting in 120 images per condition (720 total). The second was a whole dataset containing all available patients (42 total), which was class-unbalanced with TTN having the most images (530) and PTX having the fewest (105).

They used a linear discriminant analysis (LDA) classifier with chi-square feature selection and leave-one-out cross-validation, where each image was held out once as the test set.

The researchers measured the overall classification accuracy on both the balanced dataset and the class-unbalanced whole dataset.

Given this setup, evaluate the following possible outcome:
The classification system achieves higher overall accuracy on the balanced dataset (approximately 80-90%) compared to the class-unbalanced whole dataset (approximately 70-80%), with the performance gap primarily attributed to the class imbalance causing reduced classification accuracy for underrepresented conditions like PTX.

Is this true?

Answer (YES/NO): NO